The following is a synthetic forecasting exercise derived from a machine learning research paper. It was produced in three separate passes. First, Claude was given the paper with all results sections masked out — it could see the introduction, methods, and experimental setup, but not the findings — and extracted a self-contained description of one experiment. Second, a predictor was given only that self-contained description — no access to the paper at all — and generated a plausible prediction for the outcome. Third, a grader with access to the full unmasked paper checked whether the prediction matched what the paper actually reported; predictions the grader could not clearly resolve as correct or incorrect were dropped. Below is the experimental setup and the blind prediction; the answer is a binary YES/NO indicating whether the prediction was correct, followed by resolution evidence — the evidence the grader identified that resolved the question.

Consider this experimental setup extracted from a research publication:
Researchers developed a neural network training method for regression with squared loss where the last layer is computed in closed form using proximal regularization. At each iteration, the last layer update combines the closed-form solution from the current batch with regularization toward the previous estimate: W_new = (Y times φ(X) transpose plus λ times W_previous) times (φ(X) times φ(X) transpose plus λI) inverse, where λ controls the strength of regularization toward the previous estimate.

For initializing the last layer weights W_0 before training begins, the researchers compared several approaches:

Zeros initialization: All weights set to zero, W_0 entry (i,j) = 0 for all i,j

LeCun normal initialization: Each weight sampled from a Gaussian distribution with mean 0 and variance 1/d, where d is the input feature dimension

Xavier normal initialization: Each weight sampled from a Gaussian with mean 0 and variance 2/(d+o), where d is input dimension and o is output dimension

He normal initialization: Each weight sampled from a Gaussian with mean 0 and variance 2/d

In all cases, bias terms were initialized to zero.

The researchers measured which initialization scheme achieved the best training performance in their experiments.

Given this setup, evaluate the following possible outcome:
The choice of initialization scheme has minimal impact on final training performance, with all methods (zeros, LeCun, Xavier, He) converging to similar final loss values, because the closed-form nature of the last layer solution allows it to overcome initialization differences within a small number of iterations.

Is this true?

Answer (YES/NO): NO